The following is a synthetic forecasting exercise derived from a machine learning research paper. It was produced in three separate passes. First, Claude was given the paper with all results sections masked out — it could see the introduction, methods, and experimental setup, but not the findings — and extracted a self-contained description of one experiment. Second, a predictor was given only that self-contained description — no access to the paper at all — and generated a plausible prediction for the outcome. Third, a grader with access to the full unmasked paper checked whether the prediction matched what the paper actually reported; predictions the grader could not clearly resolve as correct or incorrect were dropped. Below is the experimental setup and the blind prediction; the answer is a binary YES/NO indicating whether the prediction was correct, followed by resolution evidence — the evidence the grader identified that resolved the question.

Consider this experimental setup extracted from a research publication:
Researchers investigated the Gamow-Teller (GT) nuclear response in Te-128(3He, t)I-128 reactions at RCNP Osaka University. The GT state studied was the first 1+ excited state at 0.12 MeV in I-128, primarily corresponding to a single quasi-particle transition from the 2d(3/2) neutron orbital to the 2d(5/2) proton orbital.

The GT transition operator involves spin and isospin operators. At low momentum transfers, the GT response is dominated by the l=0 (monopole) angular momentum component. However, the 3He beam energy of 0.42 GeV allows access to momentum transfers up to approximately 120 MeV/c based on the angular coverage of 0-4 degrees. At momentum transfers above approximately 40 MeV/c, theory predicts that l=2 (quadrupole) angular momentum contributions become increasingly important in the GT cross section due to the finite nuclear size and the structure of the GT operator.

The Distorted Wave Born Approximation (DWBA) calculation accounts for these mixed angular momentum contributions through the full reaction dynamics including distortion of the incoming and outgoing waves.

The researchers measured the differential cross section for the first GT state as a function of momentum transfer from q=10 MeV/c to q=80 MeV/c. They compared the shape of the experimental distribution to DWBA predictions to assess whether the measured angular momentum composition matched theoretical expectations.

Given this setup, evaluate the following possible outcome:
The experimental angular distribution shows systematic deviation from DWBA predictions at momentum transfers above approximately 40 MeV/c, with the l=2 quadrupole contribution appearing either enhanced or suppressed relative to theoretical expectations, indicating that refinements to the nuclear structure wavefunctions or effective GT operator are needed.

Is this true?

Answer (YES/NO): NO